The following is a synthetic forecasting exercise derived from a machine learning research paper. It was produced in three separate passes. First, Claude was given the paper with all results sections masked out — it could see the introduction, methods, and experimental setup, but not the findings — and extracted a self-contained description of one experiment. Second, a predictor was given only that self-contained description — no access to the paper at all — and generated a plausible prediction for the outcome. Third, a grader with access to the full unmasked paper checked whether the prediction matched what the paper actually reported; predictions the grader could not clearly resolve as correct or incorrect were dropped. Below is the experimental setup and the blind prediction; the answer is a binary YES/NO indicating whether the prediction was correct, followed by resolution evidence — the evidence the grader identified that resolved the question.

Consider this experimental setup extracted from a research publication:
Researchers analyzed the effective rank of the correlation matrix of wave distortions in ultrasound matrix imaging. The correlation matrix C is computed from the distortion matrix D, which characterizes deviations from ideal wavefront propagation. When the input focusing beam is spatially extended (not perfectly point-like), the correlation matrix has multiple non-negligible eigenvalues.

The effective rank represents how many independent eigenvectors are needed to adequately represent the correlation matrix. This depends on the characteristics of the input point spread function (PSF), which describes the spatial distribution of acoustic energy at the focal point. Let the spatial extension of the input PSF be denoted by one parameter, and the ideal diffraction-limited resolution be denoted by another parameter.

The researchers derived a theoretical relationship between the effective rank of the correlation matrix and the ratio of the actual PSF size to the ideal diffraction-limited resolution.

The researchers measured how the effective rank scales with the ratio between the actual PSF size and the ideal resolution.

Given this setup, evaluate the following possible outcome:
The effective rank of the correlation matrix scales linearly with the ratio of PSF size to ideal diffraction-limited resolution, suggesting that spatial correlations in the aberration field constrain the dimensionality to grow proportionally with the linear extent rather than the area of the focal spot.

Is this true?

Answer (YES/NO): NO